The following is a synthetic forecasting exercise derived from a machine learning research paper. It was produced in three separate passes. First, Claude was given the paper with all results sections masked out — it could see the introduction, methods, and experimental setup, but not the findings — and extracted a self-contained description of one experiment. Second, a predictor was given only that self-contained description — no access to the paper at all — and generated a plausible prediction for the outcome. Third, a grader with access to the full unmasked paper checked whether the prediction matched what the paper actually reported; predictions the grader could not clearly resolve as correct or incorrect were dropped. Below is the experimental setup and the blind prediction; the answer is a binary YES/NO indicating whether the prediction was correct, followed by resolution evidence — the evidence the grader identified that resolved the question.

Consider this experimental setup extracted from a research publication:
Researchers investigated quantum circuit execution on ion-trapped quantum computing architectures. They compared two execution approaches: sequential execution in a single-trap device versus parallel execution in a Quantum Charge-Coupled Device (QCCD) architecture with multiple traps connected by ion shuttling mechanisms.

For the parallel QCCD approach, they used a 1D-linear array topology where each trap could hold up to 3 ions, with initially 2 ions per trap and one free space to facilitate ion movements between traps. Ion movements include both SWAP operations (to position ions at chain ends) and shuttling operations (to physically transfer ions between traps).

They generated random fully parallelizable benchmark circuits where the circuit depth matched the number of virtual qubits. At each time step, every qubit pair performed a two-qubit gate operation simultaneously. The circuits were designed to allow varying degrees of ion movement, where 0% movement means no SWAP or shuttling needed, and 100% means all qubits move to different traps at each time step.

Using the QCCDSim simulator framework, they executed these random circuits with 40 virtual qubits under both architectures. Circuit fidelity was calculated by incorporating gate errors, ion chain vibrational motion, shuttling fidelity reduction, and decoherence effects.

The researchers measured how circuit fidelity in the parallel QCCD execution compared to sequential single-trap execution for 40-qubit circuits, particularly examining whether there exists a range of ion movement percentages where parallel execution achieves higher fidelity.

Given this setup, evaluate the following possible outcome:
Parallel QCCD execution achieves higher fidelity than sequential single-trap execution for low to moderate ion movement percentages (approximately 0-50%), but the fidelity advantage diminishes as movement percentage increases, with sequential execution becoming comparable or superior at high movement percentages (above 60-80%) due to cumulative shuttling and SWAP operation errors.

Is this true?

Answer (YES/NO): NO